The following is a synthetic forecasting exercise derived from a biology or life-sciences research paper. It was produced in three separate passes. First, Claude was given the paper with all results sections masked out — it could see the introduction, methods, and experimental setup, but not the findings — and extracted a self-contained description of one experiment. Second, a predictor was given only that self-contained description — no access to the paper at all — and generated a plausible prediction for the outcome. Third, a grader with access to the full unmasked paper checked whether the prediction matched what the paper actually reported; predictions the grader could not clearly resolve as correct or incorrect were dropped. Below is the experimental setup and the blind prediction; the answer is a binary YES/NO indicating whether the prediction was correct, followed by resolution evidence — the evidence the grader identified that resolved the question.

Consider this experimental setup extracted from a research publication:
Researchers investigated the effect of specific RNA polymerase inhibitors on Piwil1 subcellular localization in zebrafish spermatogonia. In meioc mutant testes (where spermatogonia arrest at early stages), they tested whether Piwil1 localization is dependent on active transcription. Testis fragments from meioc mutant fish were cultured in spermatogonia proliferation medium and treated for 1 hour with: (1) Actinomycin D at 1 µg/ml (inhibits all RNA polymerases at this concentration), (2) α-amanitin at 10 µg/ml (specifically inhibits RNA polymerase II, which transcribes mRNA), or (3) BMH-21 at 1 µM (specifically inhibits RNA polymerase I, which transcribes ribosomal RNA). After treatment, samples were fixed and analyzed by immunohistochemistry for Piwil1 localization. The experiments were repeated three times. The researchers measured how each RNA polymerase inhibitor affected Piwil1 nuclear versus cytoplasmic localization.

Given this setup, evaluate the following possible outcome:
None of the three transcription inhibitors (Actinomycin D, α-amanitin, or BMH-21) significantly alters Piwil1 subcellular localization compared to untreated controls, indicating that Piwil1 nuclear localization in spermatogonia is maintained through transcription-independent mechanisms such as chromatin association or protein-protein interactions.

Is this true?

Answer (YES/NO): NO